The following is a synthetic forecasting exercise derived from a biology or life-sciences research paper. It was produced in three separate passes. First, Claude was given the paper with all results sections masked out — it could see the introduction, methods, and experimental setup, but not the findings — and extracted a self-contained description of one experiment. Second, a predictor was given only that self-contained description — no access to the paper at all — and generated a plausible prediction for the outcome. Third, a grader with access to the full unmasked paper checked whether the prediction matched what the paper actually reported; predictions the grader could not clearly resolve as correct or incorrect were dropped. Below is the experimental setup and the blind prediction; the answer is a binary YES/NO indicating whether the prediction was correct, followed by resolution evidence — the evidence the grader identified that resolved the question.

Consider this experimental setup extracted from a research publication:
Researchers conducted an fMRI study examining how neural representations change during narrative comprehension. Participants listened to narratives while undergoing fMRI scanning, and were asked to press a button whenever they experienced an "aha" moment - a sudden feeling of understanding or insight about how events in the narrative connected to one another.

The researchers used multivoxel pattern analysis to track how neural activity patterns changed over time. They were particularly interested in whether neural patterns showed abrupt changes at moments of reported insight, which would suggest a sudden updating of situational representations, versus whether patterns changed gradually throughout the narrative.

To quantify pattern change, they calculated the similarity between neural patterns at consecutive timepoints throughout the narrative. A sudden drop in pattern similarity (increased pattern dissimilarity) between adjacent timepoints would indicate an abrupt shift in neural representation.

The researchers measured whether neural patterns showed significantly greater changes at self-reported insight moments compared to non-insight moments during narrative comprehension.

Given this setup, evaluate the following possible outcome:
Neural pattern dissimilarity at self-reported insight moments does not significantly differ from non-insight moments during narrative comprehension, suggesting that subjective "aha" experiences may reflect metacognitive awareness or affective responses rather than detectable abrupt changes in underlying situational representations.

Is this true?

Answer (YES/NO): NO